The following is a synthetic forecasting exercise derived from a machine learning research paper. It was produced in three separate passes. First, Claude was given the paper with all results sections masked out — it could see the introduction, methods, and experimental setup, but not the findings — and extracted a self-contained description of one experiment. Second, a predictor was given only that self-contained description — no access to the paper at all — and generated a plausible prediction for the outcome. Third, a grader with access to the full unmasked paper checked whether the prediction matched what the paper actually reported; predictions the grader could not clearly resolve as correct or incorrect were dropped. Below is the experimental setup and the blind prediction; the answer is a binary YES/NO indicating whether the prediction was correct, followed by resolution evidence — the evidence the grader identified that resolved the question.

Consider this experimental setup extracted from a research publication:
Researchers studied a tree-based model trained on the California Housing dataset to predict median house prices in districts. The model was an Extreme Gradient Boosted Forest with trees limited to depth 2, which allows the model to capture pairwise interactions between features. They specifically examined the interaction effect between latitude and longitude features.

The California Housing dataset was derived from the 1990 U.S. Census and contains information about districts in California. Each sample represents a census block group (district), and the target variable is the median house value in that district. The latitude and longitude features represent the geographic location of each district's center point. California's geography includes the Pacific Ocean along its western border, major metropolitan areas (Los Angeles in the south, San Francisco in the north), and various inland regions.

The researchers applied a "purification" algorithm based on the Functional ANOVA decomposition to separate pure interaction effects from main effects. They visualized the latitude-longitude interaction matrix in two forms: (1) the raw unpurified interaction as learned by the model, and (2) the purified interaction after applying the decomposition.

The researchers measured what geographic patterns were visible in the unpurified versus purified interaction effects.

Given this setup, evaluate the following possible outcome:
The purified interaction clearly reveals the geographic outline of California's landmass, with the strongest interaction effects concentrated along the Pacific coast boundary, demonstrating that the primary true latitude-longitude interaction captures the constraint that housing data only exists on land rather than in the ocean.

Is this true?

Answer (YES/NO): NO